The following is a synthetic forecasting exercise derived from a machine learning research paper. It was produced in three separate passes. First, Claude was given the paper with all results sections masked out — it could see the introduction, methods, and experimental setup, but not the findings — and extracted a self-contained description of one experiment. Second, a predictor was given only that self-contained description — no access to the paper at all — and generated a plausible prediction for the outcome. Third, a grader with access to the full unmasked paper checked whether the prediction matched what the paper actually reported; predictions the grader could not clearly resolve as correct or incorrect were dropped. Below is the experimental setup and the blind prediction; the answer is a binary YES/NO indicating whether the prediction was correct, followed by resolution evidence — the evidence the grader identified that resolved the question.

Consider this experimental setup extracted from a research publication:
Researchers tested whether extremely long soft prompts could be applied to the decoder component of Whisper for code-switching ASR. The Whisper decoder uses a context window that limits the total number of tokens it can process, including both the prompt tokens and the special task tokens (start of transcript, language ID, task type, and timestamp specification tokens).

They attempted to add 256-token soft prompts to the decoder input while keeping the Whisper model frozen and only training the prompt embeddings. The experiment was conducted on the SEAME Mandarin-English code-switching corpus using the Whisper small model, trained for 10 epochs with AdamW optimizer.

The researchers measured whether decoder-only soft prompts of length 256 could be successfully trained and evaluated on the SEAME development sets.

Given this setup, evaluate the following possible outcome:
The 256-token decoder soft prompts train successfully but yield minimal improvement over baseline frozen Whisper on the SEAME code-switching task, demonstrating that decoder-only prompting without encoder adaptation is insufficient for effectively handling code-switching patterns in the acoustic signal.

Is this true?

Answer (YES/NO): NO